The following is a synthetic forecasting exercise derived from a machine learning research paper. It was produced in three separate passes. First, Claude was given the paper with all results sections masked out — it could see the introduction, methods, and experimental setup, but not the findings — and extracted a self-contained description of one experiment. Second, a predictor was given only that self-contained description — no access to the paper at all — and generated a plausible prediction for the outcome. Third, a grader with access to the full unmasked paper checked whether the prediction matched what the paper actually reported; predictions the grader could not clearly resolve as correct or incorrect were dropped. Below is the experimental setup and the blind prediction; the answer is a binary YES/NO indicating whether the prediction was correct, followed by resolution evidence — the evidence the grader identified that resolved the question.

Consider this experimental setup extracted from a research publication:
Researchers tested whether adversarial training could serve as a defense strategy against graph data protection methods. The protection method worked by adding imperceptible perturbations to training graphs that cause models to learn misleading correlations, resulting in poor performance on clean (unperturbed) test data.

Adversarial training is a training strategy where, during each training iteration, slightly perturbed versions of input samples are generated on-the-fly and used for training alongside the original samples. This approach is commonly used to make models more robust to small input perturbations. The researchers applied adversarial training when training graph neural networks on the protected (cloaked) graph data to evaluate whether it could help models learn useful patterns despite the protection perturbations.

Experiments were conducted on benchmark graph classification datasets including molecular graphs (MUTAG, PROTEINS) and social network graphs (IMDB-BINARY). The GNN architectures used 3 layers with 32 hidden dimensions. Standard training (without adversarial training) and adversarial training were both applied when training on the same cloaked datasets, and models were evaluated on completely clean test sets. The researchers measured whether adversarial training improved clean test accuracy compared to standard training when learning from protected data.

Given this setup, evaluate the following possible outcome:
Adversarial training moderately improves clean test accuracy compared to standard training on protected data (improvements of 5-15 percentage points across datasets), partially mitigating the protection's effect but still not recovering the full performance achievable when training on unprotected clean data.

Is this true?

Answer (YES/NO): NO